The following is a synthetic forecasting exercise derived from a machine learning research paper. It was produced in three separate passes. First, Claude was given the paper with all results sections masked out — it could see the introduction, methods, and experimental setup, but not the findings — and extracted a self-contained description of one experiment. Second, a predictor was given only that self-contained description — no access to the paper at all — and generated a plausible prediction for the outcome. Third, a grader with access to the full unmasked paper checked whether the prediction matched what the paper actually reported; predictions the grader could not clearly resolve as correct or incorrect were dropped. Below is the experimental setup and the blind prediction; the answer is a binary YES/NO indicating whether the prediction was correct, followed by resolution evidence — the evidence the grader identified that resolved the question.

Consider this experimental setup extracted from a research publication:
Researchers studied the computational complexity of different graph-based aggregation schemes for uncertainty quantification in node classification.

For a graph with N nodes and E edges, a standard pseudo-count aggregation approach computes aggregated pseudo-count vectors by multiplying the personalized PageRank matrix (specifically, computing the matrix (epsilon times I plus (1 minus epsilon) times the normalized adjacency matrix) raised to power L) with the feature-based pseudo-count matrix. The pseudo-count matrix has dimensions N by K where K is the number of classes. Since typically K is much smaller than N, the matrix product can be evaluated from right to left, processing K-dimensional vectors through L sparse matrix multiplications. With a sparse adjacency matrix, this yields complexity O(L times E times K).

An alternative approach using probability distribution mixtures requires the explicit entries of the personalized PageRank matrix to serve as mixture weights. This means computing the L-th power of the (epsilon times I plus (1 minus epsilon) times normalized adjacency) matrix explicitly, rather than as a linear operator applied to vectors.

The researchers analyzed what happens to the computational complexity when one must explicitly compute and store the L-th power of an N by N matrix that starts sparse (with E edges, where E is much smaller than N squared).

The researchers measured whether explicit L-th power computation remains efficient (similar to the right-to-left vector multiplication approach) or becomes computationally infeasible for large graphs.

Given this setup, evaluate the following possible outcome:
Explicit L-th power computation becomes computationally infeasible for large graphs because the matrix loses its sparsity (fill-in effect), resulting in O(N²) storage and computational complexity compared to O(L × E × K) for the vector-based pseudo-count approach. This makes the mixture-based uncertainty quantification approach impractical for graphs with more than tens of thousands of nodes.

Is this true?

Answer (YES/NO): NO